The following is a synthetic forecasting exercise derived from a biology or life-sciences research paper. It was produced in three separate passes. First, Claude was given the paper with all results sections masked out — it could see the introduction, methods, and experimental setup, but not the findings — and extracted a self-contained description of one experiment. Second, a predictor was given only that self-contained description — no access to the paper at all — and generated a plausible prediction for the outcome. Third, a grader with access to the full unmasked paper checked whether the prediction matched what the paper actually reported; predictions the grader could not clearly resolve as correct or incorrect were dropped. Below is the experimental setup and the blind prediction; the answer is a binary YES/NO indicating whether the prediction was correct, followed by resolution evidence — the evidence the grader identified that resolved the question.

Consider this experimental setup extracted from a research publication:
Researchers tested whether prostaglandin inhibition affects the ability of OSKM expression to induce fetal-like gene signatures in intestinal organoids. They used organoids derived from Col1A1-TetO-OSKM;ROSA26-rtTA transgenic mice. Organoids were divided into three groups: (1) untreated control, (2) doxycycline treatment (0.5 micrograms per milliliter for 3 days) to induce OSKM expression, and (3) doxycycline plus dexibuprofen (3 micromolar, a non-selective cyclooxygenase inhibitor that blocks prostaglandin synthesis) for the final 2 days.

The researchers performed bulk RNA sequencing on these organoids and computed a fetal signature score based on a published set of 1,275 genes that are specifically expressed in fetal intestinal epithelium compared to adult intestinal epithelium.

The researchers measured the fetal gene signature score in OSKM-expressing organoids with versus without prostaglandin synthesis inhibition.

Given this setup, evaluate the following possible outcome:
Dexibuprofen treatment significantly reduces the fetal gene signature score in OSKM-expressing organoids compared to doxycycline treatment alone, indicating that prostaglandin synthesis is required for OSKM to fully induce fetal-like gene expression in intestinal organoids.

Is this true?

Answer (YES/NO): YES